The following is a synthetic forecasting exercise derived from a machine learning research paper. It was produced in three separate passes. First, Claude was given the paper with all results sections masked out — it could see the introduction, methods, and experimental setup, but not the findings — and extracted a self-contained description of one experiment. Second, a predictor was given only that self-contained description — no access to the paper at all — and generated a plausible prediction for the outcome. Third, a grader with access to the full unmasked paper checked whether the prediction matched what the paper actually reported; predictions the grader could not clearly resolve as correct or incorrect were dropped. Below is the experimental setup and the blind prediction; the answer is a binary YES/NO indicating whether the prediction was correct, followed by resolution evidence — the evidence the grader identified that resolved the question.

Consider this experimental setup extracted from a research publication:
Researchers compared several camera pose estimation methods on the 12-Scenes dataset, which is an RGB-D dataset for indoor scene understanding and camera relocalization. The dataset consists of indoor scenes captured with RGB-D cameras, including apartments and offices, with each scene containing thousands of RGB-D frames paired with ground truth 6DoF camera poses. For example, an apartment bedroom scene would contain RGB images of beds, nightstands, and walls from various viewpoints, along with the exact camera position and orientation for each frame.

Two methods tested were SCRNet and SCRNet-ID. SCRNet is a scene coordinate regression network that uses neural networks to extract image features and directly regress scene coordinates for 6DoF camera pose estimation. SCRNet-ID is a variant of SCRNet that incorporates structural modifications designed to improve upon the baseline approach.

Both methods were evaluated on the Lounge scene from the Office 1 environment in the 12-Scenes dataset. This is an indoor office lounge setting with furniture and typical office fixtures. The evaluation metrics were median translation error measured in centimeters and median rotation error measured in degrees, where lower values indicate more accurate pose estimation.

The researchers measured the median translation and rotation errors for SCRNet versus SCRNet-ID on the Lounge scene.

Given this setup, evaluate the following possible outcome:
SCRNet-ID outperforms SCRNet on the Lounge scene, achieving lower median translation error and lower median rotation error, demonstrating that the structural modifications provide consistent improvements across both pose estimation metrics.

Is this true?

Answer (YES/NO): NO